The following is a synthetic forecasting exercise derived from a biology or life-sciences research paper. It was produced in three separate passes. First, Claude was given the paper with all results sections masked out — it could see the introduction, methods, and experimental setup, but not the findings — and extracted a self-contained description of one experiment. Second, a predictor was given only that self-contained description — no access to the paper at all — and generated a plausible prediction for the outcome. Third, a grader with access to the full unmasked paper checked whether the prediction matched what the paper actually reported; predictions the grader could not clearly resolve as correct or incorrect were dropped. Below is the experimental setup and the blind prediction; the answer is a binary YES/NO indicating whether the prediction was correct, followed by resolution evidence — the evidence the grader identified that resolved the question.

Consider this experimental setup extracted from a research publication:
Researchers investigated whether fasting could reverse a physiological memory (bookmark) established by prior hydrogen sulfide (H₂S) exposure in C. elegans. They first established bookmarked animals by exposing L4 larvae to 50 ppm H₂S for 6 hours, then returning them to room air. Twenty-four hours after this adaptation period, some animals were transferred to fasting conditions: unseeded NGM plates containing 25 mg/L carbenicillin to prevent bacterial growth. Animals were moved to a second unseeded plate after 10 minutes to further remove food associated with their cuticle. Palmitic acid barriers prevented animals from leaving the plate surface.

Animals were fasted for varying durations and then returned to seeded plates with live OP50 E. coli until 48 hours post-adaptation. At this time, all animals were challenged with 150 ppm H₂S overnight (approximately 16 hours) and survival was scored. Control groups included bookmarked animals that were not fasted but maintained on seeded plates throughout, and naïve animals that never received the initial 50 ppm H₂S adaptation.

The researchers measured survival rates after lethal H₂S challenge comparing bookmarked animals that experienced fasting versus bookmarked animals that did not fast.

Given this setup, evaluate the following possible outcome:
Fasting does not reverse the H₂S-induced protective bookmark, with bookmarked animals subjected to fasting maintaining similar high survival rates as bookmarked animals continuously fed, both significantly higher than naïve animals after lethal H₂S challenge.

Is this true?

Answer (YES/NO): NO